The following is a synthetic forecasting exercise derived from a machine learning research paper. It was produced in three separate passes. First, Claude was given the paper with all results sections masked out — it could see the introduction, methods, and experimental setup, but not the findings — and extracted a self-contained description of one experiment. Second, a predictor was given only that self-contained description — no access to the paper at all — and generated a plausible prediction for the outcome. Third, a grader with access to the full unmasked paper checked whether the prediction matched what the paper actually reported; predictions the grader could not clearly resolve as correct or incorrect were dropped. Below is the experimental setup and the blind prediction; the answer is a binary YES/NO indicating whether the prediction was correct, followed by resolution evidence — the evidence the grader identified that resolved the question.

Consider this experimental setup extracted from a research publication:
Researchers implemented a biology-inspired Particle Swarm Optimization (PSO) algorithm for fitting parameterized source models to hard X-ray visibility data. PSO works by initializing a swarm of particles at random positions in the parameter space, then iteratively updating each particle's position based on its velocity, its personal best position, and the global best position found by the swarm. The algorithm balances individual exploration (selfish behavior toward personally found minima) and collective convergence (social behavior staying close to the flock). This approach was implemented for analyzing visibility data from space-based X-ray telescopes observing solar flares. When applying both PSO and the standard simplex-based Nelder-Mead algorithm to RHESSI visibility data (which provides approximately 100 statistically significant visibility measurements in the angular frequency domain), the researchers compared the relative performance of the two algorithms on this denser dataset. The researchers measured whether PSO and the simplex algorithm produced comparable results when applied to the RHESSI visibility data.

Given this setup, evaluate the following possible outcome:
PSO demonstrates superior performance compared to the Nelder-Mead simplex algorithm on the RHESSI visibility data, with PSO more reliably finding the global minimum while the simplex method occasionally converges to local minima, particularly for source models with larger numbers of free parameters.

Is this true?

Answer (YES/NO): NO